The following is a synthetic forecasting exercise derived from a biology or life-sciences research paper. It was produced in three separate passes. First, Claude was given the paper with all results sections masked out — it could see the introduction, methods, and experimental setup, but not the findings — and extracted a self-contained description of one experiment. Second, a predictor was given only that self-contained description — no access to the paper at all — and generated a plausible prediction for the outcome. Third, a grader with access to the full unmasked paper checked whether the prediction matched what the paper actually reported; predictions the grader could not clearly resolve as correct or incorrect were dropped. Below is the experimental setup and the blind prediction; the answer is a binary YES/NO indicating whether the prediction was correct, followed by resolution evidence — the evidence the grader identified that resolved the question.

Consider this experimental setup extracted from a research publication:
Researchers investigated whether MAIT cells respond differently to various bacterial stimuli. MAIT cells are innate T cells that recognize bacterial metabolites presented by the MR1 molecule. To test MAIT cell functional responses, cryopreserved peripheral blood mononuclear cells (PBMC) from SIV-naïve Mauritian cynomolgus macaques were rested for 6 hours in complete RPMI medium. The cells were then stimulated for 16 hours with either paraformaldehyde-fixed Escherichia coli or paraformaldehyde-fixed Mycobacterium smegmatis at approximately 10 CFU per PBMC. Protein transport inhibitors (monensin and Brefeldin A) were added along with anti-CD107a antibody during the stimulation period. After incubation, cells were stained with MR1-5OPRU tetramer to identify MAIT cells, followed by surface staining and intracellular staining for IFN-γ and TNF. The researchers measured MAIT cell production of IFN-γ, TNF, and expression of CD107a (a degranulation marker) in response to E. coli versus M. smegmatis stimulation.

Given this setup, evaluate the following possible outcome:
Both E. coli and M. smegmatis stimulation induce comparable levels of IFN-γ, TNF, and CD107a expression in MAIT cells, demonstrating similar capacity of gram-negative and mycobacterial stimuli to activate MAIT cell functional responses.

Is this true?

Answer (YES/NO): NO